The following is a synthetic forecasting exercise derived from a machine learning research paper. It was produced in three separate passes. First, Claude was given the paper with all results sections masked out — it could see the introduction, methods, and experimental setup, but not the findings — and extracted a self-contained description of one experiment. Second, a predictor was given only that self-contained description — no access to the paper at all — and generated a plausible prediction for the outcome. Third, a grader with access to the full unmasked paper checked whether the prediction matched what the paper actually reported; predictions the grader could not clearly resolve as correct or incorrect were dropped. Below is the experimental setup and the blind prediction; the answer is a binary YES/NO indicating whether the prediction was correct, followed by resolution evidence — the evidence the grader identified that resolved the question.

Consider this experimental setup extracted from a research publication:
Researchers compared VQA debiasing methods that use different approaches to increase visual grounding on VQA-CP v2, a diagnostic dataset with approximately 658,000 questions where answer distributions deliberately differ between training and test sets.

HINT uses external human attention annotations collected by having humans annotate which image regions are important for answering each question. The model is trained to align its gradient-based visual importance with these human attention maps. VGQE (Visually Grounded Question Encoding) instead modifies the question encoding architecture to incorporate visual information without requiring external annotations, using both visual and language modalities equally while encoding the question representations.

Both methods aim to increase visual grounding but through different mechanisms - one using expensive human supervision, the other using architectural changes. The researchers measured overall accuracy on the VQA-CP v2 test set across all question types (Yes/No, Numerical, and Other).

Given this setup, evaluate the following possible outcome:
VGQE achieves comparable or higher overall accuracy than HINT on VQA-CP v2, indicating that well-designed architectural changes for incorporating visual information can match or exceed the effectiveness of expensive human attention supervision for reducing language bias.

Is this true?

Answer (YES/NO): YES